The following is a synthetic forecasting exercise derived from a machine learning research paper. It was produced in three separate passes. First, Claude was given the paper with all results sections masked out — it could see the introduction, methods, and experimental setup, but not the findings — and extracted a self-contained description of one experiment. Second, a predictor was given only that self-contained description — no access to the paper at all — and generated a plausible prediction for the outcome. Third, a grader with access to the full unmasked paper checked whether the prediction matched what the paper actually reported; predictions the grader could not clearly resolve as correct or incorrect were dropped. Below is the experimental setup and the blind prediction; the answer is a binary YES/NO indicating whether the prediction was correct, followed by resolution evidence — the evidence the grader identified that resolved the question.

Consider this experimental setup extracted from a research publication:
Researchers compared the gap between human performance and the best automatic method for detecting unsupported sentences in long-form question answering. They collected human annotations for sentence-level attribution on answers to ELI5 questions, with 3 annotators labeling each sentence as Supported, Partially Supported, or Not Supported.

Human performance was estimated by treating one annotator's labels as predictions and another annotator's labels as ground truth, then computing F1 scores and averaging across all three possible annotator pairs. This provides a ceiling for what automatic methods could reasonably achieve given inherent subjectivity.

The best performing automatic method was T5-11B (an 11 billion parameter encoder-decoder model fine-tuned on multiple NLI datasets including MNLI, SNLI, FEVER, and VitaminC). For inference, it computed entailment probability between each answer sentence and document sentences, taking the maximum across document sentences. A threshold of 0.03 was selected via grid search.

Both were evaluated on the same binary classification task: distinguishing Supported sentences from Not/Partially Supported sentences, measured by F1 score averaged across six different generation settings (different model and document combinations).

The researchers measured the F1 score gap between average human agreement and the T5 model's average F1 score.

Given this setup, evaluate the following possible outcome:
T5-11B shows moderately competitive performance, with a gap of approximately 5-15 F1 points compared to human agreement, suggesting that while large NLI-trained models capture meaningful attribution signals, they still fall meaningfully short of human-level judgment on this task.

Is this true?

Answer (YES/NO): YES